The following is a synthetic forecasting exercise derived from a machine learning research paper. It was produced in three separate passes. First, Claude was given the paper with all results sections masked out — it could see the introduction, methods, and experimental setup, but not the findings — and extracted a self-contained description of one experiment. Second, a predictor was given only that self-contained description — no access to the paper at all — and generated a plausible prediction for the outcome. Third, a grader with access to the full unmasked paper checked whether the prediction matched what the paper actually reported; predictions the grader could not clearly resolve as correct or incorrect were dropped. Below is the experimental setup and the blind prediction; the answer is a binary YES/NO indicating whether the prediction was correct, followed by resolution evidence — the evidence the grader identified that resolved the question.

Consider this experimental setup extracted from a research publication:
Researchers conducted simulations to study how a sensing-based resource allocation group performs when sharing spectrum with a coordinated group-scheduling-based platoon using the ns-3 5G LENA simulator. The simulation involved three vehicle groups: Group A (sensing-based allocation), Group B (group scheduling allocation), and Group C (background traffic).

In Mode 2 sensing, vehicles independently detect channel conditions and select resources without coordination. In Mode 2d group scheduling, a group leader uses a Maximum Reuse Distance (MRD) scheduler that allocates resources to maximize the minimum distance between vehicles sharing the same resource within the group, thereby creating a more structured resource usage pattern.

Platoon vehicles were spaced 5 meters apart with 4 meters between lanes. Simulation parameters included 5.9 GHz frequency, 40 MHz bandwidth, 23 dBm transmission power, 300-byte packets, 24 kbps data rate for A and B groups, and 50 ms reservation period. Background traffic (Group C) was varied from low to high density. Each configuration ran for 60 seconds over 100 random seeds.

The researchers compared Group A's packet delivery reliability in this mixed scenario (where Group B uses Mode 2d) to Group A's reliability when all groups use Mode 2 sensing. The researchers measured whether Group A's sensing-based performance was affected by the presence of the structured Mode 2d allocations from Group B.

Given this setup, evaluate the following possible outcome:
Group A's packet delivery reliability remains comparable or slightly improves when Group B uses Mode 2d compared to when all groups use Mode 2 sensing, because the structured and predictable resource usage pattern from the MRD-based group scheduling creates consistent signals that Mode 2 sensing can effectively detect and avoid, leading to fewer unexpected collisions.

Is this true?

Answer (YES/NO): YES